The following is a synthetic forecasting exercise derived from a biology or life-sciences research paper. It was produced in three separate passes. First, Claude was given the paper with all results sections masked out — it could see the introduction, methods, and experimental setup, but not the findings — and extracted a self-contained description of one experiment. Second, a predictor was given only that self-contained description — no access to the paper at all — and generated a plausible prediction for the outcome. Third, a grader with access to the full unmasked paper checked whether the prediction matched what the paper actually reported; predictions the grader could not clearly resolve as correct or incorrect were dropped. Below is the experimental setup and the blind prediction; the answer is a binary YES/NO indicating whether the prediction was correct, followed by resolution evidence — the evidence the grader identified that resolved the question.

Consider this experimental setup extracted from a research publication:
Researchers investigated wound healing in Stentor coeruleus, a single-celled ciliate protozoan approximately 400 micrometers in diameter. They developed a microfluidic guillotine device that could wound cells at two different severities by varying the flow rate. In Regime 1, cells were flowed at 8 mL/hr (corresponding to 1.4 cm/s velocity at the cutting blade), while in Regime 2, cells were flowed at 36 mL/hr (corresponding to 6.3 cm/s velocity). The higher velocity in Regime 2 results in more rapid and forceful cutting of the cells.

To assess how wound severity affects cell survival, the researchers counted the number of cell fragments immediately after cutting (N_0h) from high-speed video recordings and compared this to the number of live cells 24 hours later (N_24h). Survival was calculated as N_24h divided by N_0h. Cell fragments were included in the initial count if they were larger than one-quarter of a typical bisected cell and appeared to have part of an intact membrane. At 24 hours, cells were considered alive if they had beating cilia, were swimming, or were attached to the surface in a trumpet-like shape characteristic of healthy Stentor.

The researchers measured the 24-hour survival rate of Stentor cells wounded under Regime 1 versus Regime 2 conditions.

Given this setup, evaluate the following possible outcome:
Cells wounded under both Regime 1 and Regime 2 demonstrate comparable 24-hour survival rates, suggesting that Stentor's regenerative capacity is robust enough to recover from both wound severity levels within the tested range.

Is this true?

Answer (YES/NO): NO